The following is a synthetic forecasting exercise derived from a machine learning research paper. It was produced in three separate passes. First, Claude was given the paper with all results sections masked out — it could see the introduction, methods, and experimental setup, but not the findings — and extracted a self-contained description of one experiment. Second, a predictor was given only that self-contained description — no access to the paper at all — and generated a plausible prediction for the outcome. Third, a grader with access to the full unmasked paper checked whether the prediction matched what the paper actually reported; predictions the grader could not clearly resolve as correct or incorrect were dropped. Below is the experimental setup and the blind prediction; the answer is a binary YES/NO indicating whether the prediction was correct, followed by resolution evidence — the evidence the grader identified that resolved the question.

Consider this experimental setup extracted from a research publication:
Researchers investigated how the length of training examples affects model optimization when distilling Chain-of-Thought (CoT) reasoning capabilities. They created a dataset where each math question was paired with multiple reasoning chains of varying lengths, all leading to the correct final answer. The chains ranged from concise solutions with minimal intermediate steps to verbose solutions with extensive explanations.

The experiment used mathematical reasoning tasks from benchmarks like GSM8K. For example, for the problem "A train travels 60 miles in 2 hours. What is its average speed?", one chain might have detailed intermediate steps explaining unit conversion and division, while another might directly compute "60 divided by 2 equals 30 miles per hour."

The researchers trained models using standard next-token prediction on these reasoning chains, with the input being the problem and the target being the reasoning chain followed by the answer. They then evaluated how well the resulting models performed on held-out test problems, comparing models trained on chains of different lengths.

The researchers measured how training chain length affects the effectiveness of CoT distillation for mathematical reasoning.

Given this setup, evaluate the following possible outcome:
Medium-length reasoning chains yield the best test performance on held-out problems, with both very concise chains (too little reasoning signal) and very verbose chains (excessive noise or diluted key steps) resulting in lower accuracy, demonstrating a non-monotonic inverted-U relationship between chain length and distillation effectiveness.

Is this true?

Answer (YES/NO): YES